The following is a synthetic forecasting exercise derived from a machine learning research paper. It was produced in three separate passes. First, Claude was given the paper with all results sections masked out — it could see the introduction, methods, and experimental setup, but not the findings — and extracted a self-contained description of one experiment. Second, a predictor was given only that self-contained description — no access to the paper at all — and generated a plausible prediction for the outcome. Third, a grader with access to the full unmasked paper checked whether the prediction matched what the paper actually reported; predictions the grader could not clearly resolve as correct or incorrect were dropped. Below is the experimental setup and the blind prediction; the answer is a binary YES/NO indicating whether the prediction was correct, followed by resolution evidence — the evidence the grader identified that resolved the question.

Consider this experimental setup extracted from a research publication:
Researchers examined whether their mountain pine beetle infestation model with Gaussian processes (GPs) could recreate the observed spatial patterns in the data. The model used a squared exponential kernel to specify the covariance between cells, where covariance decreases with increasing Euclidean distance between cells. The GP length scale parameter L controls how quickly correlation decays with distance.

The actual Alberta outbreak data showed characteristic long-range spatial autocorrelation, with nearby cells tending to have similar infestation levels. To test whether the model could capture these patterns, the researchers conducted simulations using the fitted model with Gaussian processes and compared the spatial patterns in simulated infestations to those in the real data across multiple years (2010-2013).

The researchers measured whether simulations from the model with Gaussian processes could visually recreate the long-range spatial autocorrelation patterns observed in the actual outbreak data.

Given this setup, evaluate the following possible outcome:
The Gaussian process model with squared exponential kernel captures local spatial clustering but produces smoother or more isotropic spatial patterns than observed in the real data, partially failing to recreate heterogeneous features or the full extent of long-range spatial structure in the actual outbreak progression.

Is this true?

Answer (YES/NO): NO